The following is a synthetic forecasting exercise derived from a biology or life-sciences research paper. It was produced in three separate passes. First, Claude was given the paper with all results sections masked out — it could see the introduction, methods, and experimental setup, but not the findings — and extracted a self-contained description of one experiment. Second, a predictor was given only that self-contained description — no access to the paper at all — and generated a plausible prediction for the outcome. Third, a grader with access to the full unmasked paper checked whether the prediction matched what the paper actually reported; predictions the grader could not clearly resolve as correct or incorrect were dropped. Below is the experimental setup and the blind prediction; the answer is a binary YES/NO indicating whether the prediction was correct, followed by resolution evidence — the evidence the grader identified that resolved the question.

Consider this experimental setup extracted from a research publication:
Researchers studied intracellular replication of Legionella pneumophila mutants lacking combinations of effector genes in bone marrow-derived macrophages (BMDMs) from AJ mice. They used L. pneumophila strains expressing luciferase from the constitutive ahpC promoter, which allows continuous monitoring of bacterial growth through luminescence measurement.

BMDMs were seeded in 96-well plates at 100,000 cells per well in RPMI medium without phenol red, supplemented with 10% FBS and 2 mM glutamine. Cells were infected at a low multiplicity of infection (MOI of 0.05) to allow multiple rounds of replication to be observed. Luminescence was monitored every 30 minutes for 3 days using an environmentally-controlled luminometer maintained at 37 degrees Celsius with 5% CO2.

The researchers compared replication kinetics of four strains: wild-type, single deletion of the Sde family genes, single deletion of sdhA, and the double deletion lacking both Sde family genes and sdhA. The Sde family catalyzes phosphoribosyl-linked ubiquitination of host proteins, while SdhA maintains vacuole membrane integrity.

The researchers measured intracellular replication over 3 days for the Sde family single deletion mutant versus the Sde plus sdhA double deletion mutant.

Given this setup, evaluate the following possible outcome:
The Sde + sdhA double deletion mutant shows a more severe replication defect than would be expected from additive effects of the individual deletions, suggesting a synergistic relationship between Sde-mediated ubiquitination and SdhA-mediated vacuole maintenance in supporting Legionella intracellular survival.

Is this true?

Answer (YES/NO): YES